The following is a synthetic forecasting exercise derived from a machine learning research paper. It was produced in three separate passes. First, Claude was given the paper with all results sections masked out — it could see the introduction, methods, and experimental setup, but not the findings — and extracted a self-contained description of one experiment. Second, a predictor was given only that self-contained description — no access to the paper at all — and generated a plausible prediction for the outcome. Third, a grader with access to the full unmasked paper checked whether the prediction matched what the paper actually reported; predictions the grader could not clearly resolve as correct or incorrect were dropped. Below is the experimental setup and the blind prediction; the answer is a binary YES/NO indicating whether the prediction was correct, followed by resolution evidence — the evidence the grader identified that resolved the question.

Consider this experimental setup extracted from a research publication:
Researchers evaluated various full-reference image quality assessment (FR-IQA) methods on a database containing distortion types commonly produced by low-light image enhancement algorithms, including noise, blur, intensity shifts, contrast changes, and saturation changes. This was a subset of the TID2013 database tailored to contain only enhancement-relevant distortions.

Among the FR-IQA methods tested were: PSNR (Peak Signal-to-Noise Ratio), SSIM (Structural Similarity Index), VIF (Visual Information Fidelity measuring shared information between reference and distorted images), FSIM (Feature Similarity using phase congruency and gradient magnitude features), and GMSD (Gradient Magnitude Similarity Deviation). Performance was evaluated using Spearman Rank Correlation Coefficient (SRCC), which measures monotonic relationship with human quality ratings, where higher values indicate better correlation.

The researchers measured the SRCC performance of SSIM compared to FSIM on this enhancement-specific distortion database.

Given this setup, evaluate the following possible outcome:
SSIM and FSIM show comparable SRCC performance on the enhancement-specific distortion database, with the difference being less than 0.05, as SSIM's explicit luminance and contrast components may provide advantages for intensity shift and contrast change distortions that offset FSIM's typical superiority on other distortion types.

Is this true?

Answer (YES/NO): NO